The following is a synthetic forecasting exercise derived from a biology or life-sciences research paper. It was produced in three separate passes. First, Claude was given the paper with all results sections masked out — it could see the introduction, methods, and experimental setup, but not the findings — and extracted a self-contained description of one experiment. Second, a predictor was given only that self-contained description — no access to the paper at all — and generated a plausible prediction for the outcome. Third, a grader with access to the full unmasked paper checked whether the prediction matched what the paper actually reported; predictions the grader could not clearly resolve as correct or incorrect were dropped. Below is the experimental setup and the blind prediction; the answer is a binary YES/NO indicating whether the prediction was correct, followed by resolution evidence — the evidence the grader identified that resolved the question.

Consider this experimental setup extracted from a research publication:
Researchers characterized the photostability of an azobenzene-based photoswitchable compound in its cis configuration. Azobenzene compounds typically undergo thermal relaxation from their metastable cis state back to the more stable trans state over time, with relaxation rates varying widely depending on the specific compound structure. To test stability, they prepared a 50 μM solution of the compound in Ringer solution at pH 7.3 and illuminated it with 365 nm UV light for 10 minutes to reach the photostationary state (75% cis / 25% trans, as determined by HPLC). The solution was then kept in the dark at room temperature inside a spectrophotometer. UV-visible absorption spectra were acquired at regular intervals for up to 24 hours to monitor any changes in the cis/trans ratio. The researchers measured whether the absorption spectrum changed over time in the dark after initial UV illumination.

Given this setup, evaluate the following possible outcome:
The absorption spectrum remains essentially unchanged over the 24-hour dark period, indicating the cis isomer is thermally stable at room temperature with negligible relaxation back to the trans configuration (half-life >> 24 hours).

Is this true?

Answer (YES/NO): YES